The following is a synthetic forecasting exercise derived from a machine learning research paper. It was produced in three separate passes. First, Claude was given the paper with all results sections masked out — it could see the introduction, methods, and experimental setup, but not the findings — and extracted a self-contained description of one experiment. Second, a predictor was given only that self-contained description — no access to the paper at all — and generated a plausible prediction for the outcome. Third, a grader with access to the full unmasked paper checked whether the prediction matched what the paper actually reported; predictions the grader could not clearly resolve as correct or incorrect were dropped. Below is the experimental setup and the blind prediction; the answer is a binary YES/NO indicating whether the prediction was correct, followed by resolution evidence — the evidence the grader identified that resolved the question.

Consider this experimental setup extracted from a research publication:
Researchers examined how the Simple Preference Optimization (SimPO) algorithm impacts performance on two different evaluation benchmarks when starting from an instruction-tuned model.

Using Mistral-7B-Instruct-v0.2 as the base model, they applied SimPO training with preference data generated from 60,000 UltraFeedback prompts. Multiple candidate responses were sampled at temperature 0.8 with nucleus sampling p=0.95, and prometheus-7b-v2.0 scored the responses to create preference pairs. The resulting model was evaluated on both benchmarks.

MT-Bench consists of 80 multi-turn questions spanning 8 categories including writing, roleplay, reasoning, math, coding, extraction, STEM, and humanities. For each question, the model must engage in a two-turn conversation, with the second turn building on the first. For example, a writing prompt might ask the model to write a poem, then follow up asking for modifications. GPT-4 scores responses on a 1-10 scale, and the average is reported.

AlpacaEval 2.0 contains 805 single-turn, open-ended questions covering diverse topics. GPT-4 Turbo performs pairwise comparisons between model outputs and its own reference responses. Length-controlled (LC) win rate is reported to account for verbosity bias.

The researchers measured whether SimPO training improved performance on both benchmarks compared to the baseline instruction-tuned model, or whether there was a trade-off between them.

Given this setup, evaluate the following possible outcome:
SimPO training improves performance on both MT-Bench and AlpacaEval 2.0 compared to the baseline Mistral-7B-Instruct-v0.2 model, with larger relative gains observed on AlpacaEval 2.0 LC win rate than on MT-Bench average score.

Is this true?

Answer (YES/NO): NO